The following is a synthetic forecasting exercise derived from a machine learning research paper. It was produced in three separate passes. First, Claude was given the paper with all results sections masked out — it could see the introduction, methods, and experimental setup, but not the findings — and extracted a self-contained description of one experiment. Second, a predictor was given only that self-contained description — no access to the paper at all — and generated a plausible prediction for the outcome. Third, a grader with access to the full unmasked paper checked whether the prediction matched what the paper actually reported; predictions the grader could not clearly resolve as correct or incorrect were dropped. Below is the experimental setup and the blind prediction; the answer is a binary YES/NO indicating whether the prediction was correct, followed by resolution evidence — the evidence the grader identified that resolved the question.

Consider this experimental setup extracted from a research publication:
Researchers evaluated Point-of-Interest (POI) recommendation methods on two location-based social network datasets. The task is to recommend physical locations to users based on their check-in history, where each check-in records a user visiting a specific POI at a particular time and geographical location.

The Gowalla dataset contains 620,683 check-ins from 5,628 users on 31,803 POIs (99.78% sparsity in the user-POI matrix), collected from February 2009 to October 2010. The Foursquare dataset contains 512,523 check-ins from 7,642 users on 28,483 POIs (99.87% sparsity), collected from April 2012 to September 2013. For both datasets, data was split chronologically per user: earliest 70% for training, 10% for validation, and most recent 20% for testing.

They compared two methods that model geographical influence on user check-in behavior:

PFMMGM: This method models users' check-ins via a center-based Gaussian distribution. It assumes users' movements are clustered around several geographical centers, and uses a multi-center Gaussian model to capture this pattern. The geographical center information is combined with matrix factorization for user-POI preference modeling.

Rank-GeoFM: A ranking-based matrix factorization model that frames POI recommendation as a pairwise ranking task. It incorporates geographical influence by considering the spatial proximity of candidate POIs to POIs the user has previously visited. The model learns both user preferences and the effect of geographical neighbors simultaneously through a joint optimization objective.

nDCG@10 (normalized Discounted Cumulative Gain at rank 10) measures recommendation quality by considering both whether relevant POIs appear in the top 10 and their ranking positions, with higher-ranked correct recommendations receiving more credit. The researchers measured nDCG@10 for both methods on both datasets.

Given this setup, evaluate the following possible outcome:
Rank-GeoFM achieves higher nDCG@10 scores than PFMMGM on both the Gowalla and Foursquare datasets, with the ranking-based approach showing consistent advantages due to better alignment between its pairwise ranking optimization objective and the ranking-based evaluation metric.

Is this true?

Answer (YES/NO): YES